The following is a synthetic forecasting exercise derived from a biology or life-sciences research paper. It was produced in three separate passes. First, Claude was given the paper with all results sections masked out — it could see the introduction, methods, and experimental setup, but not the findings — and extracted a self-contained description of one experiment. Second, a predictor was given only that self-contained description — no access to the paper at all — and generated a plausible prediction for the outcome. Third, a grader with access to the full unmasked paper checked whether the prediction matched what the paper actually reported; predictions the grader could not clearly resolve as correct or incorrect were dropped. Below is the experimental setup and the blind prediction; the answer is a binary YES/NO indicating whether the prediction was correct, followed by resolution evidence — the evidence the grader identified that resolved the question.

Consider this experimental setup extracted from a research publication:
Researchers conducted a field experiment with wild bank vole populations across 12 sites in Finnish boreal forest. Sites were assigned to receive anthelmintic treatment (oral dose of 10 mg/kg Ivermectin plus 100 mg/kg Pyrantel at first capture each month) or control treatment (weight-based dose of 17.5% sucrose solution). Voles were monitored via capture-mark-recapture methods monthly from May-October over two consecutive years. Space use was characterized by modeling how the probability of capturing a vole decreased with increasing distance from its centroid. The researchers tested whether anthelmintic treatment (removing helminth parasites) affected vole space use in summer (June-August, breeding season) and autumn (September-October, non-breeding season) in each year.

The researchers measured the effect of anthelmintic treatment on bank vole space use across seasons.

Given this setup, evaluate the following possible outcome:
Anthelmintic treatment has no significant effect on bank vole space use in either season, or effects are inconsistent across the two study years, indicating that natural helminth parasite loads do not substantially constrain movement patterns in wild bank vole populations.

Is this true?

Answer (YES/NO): NO